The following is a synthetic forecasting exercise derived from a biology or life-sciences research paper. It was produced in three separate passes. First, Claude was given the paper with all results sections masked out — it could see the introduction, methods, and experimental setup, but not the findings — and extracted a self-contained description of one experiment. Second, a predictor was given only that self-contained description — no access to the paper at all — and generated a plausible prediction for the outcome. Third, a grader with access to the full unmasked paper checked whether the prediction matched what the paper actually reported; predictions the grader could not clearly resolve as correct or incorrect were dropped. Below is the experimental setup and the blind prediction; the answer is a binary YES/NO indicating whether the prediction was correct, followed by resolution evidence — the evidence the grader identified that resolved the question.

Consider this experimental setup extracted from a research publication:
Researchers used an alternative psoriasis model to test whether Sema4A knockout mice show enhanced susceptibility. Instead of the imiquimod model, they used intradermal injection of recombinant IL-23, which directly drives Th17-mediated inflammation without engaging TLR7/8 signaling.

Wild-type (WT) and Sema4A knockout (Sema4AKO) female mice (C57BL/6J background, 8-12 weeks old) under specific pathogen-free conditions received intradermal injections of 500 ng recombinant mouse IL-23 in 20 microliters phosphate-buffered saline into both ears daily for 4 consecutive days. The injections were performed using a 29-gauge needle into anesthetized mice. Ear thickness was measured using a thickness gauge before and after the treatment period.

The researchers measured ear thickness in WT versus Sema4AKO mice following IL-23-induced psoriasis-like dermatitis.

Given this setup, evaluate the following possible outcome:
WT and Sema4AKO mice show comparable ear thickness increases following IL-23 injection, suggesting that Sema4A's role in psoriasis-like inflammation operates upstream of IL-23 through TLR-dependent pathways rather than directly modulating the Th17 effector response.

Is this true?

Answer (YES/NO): NO